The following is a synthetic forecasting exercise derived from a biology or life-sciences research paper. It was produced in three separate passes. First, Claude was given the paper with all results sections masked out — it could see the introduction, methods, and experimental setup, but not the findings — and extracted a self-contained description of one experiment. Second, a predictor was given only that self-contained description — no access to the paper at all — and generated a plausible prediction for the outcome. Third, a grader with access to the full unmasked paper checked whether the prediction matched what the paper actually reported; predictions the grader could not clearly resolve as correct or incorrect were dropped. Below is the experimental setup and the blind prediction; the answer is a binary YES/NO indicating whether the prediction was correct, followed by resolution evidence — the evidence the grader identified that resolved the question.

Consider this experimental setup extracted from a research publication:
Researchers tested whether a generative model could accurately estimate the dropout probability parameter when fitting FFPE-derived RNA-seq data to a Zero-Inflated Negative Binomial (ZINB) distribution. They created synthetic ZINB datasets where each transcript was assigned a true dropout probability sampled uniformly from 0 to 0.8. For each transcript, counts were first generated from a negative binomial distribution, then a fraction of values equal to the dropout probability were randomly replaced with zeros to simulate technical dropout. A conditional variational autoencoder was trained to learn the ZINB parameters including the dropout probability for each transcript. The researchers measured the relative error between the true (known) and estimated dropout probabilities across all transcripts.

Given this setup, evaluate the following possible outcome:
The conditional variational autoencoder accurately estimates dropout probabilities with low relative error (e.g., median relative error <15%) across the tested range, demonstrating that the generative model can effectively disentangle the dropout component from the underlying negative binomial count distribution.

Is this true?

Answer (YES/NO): NO